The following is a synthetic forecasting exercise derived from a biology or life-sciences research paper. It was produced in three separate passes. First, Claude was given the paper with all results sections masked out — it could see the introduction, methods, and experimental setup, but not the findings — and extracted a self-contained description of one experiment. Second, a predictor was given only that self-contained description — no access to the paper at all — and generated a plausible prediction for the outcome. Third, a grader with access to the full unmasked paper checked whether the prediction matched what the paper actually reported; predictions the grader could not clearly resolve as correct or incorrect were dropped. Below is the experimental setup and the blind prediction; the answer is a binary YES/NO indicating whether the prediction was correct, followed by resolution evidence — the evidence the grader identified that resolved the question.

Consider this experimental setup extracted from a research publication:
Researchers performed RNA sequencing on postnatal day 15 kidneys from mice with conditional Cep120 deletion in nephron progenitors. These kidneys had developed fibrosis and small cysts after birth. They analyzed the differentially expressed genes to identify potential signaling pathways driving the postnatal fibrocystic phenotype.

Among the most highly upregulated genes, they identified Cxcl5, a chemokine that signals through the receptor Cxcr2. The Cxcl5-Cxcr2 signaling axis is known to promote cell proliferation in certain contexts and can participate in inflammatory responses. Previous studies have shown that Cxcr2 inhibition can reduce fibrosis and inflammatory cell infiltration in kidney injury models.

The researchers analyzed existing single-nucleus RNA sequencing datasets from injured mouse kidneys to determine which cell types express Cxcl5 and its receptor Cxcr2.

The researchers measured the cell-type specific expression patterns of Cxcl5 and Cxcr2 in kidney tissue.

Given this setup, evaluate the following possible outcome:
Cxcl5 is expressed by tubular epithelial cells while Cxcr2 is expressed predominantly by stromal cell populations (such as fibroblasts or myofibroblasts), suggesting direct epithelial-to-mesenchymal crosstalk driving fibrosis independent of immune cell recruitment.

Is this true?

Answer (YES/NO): NO